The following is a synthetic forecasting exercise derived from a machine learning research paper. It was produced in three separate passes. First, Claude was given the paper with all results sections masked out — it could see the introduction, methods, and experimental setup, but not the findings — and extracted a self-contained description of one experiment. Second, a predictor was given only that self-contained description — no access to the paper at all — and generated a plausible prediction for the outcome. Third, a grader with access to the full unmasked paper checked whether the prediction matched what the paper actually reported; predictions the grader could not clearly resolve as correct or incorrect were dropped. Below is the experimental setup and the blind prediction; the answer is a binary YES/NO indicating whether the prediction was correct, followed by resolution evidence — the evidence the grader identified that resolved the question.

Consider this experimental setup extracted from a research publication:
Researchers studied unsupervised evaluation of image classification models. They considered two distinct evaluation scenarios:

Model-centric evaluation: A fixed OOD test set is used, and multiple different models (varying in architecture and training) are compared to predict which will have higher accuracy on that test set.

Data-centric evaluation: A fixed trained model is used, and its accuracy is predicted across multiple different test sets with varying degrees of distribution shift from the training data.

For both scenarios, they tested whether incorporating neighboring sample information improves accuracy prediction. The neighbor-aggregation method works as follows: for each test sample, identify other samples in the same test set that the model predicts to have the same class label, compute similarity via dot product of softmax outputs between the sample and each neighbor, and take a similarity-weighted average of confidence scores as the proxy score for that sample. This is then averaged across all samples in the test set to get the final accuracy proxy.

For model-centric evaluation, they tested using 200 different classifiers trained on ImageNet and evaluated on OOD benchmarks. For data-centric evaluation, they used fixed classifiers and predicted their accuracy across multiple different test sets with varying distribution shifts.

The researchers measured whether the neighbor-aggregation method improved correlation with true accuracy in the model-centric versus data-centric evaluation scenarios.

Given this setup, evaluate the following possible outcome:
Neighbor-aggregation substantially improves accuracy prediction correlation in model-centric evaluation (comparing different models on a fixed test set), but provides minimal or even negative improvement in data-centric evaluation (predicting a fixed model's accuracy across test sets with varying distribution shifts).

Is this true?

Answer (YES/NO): YES